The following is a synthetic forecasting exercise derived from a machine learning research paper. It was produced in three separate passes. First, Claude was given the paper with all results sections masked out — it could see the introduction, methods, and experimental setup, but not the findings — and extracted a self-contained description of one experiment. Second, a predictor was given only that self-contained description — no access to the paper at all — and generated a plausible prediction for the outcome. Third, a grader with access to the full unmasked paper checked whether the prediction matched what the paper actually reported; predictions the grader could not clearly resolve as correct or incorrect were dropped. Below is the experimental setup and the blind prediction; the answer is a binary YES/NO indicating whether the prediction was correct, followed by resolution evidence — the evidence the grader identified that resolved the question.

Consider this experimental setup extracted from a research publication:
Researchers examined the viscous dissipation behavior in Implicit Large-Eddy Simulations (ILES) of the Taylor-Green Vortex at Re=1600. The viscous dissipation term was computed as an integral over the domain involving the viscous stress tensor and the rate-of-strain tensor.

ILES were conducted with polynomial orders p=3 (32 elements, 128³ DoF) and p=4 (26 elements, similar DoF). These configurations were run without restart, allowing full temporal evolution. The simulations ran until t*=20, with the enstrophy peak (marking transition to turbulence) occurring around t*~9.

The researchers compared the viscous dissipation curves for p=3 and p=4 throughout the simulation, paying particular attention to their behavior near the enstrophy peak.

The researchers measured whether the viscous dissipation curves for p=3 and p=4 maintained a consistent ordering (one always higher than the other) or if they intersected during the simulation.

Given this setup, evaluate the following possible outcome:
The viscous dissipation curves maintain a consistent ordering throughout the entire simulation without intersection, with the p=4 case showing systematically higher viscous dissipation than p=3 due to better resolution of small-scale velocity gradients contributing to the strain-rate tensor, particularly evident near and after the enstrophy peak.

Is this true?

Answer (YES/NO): NO